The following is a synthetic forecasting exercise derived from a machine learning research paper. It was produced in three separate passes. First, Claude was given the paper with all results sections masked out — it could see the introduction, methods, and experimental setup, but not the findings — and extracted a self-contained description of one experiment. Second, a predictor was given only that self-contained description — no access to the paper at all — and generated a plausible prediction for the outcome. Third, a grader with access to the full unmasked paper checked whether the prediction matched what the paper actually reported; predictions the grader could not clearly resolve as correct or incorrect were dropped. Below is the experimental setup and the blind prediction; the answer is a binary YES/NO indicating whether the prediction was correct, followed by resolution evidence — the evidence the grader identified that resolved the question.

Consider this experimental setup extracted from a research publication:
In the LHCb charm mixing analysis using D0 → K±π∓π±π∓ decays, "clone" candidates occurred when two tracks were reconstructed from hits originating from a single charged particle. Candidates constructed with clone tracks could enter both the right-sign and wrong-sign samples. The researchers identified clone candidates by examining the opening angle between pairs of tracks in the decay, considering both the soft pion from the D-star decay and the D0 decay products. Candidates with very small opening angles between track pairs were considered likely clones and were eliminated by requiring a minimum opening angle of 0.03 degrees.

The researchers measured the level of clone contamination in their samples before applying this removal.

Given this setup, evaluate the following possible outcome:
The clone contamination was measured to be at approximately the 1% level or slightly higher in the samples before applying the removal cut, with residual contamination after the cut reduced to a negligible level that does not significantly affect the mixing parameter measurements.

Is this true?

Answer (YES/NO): NO